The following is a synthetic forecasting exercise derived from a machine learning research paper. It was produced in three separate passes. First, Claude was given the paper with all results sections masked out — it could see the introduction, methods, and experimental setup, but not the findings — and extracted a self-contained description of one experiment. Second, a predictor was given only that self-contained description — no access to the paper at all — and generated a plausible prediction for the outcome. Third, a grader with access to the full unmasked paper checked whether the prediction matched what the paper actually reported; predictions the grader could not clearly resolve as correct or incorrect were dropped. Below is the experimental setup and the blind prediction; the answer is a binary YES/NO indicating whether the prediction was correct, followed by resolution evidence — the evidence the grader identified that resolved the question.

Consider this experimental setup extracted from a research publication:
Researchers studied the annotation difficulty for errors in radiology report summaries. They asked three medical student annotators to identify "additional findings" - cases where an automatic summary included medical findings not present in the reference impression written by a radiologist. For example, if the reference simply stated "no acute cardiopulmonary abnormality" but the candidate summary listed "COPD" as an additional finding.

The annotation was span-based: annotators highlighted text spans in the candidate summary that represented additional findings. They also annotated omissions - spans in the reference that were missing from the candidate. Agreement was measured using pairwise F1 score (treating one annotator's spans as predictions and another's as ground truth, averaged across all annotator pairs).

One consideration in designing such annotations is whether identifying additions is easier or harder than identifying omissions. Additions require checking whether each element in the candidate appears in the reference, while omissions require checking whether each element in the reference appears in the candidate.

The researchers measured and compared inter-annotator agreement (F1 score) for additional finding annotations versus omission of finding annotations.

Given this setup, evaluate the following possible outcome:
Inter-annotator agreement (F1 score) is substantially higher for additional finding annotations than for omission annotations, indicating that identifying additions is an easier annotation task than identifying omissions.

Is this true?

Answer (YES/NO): NO